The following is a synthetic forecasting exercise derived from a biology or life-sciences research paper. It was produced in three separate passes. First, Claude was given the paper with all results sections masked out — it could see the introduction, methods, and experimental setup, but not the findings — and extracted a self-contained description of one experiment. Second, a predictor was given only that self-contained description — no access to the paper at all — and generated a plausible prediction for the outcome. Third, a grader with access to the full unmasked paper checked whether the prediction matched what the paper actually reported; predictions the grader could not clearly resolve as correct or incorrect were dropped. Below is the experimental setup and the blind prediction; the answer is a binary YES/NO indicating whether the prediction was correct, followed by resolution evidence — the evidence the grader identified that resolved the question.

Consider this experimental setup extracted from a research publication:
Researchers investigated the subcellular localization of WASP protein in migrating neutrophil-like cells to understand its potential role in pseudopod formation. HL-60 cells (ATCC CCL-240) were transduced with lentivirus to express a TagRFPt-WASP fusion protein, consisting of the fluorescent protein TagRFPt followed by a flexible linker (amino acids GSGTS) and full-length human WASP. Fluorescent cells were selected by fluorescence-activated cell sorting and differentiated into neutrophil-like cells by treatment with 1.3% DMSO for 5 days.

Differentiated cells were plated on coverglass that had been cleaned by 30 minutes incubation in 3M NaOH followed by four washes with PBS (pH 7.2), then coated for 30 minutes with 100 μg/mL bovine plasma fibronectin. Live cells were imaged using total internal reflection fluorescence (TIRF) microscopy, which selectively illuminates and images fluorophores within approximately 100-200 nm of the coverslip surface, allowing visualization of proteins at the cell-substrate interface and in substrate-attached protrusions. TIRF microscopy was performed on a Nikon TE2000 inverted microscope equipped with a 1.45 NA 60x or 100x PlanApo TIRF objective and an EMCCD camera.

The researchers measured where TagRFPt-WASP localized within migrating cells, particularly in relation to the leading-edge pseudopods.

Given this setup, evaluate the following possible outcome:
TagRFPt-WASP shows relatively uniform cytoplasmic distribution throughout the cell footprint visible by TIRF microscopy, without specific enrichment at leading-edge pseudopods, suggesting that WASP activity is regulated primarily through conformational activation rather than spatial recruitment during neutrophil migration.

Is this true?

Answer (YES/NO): NO